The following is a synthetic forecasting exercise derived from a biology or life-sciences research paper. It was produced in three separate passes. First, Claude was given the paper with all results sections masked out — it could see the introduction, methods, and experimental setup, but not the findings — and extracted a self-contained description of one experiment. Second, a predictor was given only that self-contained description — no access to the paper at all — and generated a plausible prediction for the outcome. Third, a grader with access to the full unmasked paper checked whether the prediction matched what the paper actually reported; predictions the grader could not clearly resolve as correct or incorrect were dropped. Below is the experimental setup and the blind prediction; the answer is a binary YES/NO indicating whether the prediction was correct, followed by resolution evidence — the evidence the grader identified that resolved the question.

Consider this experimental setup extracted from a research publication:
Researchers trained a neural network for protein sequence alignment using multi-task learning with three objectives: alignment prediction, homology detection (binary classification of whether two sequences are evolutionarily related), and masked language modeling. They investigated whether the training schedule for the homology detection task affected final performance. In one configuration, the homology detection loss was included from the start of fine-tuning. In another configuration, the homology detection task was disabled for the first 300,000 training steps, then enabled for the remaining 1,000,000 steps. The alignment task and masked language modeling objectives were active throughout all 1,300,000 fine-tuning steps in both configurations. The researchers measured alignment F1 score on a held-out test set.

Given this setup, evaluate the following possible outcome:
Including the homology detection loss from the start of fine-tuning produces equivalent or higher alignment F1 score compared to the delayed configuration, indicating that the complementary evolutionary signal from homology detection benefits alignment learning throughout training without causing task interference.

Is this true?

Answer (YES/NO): NO